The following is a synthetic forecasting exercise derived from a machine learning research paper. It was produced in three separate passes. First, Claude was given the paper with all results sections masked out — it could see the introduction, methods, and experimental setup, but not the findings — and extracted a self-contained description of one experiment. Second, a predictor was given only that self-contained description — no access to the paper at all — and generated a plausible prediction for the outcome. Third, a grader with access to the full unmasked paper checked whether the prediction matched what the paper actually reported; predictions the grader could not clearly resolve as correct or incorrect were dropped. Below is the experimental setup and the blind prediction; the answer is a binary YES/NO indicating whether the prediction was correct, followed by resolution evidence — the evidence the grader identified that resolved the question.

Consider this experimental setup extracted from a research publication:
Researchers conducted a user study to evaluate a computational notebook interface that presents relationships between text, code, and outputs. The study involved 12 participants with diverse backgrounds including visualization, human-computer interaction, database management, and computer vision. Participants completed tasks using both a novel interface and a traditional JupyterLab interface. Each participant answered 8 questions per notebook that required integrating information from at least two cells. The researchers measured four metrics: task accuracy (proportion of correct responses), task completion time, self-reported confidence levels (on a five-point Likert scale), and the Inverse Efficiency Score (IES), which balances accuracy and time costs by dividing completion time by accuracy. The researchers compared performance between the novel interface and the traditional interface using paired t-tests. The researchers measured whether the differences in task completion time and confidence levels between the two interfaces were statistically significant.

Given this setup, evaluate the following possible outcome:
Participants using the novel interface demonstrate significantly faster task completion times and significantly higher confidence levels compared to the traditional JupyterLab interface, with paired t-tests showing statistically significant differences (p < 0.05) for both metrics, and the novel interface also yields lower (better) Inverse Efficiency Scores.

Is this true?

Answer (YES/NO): NO